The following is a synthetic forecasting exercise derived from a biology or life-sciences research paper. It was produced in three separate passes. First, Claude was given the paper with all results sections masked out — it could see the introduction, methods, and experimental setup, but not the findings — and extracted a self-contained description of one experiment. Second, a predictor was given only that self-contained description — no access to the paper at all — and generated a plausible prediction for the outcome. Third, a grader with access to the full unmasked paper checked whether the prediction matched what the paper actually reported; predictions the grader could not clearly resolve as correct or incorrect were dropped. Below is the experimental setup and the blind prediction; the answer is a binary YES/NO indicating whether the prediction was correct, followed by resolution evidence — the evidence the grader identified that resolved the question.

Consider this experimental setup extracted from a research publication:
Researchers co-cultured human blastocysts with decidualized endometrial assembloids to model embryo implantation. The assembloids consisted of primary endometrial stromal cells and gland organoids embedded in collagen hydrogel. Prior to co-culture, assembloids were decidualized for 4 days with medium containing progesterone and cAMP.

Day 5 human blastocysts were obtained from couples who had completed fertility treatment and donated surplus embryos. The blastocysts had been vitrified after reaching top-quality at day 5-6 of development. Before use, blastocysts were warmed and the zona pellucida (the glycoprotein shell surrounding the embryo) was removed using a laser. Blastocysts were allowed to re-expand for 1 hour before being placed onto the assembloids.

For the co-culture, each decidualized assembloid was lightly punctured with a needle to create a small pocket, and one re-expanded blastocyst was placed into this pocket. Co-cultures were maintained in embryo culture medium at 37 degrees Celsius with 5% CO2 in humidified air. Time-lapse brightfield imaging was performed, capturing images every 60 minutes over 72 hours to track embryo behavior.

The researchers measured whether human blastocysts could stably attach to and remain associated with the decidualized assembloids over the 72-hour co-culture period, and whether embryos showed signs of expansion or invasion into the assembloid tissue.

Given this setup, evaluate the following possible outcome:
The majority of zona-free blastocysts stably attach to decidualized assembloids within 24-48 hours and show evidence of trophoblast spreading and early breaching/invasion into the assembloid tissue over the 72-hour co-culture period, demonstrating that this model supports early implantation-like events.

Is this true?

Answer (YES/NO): NO